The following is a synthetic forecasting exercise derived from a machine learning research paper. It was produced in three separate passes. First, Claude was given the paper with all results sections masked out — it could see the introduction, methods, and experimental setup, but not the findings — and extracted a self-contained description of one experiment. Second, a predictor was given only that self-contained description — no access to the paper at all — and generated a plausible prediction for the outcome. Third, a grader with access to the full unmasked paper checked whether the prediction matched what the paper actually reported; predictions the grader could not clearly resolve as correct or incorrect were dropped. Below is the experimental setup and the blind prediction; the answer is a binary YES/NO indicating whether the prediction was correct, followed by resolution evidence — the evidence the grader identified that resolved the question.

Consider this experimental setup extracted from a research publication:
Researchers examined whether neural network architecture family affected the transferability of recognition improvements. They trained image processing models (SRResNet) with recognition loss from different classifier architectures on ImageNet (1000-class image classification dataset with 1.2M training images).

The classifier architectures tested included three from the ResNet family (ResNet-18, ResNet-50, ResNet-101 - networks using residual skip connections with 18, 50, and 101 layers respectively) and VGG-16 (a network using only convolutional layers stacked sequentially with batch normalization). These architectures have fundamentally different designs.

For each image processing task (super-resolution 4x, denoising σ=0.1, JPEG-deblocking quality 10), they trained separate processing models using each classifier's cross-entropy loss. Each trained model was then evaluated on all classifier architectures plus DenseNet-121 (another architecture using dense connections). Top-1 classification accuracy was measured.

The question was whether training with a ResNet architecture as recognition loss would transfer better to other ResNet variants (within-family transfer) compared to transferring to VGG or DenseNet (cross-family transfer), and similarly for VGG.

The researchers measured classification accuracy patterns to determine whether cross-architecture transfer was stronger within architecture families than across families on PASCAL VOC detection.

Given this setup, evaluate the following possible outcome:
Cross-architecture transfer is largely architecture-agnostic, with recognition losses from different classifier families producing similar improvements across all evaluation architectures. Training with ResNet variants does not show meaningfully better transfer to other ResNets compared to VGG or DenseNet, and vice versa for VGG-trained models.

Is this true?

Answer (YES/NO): NO